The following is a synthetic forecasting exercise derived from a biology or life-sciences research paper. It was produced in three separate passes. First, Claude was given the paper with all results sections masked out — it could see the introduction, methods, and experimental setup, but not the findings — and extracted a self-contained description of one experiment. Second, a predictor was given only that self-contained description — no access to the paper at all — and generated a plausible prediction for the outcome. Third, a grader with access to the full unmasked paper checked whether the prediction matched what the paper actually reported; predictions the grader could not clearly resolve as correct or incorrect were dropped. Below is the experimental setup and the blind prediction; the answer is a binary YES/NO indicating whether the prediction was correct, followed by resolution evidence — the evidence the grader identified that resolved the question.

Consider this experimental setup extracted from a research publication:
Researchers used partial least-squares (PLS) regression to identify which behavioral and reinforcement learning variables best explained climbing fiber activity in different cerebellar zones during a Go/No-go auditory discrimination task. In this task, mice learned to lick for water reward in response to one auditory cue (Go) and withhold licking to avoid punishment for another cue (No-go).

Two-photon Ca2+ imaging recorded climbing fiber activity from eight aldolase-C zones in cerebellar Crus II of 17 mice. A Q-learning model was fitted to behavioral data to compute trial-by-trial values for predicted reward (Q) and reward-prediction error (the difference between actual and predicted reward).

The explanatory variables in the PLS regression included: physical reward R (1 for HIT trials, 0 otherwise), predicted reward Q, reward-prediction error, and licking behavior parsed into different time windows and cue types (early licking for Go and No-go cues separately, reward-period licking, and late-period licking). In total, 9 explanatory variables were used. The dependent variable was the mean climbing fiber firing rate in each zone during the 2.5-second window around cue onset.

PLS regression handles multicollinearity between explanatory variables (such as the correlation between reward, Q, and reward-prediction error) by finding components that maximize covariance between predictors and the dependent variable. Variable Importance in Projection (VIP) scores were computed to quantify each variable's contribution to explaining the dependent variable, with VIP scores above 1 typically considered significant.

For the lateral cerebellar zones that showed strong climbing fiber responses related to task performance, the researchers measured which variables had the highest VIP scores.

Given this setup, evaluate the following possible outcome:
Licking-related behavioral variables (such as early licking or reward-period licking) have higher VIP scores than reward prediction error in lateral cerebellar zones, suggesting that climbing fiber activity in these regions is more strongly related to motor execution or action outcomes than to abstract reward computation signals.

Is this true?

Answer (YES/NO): NO